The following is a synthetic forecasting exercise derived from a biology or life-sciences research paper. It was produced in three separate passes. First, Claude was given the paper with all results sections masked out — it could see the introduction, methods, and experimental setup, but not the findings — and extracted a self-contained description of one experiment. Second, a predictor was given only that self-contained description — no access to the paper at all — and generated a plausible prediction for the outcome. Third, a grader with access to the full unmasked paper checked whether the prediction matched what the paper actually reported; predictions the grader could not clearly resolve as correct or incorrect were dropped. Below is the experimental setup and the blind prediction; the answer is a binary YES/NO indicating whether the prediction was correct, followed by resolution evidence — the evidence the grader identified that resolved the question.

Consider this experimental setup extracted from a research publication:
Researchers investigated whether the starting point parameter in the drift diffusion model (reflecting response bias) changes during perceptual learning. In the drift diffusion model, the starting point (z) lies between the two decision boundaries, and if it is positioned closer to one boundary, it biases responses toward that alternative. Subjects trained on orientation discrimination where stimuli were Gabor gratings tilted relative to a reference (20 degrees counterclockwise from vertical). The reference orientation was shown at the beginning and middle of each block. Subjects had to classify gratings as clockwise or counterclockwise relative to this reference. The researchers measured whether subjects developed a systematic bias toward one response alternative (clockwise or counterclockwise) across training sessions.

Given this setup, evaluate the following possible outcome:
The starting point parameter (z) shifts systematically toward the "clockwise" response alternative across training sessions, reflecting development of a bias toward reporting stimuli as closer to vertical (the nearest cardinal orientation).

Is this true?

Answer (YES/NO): NO